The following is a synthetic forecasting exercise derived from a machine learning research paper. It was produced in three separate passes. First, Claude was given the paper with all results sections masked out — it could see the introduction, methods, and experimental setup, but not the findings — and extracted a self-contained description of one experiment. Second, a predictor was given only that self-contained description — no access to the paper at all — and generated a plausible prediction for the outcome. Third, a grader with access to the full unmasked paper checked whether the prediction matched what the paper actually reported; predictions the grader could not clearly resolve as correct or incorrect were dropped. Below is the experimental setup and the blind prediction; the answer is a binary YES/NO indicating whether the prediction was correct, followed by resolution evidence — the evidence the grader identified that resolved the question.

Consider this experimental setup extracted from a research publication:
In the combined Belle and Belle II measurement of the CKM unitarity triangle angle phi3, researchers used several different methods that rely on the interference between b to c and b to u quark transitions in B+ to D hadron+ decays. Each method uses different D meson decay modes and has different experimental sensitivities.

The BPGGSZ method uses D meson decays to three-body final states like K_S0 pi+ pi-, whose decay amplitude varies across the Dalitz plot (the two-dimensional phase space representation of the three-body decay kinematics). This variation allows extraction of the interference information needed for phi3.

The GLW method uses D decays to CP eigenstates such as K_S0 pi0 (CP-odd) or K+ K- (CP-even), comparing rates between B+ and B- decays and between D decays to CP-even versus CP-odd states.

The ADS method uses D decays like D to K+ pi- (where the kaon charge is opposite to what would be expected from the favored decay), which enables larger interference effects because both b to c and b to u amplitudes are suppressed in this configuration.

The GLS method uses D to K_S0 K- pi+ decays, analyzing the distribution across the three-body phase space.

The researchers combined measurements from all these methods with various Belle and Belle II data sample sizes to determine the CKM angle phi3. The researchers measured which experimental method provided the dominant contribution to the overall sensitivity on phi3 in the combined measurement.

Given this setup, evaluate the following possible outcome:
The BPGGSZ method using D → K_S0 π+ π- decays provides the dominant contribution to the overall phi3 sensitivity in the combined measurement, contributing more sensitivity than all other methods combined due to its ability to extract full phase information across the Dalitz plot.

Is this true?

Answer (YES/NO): NO